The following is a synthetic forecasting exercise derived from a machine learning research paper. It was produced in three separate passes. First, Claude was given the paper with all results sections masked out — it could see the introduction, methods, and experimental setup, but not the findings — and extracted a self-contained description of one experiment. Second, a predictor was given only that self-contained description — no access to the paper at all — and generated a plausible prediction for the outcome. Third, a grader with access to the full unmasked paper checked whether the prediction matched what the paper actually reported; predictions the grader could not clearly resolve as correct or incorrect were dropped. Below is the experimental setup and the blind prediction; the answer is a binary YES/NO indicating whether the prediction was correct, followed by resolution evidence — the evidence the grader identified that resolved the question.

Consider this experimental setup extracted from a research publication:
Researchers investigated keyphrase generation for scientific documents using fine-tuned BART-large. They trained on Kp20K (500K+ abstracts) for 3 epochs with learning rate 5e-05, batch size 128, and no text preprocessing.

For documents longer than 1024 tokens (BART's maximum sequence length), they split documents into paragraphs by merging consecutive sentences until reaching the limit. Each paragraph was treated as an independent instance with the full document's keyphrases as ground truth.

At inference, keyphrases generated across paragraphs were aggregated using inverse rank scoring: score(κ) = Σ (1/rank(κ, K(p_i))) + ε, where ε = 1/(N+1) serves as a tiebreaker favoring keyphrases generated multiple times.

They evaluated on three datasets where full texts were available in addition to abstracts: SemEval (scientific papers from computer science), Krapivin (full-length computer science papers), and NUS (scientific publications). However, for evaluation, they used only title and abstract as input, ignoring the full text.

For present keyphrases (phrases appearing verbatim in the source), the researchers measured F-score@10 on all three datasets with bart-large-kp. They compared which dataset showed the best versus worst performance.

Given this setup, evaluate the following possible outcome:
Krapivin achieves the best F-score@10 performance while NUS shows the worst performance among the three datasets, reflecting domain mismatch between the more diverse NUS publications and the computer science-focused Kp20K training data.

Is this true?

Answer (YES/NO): NO